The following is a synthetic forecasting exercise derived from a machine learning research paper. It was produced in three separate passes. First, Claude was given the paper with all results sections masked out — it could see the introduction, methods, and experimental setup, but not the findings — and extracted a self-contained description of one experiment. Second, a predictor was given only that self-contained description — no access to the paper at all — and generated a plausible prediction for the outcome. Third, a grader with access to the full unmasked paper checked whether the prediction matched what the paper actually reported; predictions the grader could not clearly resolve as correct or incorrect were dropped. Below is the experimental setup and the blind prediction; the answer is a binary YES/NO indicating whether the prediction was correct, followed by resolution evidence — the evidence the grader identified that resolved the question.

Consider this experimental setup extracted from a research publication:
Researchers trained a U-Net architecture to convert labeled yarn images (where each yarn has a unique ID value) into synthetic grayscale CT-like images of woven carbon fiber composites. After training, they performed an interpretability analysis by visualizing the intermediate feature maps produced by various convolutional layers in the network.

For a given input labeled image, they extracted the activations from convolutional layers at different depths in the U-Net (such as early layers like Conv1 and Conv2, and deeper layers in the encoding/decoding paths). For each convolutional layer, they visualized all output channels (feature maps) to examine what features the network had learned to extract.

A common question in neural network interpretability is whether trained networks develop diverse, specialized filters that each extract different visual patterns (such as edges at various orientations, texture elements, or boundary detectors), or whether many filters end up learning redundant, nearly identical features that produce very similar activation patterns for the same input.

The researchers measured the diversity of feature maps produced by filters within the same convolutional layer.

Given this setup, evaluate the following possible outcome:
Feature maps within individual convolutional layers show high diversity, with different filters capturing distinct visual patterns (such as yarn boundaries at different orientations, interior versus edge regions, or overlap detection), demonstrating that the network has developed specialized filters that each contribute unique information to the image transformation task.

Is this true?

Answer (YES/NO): NO